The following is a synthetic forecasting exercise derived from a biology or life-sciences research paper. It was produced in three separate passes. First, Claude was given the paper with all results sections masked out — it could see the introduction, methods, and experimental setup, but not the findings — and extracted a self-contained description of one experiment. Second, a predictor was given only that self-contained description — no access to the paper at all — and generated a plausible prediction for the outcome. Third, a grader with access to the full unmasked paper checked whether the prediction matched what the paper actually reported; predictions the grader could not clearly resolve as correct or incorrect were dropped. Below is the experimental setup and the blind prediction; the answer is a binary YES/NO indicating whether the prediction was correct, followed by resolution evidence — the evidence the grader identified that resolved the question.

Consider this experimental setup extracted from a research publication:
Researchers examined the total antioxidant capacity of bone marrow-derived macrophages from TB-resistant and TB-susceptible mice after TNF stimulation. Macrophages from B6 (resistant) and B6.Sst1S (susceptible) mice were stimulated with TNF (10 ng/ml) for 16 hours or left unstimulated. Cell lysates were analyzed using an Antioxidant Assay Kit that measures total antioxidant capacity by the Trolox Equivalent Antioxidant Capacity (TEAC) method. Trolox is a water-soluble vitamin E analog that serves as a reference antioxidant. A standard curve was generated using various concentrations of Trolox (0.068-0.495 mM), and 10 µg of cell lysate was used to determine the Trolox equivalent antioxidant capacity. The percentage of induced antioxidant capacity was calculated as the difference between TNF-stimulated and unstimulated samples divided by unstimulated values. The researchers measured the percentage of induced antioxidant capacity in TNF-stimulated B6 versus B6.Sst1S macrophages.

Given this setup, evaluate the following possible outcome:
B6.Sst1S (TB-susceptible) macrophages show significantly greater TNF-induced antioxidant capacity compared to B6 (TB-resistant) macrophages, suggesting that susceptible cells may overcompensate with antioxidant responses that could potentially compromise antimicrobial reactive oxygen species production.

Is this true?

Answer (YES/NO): NO